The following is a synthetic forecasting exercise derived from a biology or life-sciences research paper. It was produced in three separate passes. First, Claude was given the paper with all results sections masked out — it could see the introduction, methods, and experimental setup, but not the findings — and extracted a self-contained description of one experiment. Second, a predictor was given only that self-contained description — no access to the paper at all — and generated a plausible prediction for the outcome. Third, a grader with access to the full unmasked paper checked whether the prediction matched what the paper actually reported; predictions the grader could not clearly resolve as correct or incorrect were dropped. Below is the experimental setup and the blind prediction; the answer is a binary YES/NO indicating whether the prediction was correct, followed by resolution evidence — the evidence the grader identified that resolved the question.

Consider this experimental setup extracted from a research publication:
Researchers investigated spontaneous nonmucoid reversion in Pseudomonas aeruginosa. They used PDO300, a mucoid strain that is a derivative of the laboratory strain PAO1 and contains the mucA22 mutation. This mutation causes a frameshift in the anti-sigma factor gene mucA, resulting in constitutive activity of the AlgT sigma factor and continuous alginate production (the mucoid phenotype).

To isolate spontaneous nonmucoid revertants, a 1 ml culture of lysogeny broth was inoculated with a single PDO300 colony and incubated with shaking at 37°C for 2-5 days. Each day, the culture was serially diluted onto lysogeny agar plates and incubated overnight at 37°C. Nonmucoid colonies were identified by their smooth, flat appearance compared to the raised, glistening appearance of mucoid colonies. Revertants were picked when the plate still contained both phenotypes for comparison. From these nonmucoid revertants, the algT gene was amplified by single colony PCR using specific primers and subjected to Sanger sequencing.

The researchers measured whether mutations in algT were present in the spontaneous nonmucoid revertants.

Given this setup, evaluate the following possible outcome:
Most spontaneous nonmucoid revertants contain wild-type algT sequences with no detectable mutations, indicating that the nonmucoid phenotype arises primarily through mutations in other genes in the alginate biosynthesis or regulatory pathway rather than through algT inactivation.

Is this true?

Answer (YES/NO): NO